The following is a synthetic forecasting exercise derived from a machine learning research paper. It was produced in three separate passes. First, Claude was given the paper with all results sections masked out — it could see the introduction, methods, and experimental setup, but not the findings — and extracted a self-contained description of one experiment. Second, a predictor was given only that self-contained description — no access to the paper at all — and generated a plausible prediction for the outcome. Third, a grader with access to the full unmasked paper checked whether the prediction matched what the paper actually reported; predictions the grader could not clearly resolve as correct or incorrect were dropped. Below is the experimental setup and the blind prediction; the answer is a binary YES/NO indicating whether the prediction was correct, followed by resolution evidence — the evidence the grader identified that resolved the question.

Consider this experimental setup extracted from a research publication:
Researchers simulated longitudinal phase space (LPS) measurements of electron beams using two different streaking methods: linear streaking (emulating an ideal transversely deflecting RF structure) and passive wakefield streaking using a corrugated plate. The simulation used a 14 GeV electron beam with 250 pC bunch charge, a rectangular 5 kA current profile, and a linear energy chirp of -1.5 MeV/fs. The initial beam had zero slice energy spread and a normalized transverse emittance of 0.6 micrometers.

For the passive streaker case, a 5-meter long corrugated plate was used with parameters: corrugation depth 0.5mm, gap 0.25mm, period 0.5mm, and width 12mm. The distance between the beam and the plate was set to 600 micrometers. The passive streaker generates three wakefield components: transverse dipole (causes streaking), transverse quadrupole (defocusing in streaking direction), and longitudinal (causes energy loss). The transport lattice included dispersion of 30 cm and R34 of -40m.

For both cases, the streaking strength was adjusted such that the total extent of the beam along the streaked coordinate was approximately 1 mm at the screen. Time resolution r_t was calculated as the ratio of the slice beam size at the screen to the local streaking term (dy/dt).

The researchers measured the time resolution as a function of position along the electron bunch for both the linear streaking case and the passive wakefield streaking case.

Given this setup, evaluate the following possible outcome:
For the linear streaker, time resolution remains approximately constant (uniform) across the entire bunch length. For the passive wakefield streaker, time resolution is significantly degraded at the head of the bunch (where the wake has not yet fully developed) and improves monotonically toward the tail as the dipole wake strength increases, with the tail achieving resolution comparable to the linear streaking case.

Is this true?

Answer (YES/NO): NO